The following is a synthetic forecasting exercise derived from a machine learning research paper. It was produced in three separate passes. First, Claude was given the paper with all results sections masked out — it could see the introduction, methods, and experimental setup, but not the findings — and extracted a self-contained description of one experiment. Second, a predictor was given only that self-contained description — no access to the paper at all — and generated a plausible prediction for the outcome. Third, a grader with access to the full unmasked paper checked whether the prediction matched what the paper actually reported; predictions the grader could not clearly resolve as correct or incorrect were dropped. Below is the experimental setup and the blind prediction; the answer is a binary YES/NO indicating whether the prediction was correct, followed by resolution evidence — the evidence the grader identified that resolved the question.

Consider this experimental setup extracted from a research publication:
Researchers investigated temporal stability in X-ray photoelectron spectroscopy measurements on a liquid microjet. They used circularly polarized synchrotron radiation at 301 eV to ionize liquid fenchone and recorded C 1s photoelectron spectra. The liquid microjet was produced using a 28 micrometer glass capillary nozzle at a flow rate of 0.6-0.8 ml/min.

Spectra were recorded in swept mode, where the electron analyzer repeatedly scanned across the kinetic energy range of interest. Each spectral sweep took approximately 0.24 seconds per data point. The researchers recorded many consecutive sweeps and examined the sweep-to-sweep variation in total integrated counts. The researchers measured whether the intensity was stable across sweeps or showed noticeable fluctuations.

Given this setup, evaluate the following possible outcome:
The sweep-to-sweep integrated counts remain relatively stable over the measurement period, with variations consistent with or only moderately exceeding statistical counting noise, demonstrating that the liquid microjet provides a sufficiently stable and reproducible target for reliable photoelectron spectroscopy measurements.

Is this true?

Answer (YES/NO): NO